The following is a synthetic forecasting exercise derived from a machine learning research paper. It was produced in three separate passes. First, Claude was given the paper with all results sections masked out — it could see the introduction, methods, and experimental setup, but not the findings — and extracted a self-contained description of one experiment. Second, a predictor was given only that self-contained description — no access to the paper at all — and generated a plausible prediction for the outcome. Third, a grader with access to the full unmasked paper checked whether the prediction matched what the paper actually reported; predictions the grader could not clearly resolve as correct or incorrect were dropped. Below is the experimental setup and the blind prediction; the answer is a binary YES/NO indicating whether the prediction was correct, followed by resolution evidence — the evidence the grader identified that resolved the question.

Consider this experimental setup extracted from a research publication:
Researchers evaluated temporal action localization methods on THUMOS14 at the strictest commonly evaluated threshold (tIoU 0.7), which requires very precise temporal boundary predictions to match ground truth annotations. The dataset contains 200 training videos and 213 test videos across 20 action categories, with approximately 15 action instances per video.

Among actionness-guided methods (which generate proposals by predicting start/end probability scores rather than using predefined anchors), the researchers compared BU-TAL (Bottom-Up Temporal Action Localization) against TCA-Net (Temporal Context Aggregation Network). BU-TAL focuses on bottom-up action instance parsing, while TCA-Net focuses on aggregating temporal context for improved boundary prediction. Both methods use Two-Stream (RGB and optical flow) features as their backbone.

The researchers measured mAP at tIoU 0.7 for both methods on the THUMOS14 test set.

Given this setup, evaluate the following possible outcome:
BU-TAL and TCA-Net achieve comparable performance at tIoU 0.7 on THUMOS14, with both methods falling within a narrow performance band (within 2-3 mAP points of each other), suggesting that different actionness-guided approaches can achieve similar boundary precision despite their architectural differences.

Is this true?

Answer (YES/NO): YES